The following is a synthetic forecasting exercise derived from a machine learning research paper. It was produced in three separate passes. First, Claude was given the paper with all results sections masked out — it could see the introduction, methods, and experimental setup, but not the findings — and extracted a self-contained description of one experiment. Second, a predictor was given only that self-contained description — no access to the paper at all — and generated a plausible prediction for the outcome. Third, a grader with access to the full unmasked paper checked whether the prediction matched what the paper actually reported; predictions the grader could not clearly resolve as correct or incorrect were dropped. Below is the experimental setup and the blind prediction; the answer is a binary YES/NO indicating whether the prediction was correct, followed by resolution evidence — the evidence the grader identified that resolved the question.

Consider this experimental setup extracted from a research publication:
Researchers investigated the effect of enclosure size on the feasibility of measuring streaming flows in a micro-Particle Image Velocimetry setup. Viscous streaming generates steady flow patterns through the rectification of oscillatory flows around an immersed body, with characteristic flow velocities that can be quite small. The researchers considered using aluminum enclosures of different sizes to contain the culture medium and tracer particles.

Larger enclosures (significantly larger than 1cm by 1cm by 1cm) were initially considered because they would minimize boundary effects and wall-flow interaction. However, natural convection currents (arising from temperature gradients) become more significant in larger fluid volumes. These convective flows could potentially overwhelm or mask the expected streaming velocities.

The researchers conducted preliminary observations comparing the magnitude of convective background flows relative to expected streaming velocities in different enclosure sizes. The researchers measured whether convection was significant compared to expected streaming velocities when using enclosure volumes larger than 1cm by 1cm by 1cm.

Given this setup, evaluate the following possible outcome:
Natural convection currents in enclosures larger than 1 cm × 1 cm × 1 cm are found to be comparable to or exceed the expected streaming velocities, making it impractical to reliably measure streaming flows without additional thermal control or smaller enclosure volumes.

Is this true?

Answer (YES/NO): YES